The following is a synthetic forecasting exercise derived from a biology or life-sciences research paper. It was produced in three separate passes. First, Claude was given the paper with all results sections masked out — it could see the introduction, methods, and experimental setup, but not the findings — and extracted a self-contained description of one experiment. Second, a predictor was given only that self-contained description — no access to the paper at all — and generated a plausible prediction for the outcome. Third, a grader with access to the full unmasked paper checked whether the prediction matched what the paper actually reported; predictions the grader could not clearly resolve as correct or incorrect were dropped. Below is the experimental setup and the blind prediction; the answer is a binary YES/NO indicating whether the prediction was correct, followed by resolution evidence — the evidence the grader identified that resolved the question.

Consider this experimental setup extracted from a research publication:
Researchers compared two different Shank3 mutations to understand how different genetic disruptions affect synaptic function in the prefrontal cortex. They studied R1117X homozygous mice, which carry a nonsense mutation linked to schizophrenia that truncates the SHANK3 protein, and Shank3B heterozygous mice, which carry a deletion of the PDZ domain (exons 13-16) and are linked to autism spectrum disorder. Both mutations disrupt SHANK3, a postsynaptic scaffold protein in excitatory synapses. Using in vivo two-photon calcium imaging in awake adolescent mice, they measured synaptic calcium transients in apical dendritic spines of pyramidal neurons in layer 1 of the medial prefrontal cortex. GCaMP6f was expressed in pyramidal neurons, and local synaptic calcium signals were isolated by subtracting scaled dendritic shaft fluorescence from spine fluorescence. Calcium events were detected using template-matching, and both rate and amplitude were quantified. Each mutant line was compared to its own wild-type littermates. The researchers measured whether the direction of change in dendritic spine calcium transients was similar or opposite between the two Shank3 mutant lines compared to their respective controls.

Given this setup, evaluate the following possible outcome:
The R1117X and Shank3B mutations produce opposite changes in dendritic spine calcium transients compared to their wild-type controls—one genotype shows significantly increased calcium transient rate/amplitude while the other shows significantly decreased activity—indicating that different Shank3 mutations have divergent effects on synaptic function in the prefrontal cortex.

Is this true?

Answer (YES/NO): YES